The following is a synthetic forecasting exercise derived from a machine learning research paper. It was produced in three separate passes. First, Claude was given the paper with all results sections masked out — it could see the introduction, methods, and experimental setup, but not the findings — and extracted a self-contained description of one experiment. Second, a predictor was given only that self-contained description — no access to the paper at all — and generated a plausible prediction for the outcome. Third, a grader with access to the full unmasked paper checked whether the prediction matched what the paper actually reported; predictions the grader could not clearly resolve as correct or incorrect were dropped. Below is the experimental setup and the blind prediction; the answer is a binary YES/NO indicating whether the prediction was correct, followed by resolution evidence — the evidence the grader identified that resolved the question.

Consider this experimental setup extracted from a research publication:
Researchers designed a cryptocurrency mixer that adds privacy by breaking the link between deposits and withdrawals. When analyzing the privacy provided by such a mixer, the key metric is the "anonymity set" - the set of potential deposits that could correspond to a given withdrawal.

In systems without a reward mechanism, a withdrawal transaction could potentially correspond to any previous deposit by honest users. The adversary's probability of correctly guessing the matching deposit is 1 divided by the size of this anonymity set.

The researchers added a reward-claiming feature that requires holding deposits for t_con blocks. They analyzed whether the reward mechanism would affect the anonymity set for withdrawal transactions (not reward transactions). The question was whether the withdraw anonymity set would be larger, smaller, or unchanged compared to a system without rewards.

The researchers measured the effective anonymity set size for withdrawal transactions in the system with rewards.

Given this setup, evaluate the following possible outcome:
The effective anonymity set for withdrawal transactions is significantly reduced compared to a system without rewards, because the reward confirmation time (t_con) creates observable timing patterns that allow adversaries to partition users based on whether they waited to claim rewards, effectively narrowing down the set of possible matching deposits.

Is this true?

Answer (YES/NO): NO